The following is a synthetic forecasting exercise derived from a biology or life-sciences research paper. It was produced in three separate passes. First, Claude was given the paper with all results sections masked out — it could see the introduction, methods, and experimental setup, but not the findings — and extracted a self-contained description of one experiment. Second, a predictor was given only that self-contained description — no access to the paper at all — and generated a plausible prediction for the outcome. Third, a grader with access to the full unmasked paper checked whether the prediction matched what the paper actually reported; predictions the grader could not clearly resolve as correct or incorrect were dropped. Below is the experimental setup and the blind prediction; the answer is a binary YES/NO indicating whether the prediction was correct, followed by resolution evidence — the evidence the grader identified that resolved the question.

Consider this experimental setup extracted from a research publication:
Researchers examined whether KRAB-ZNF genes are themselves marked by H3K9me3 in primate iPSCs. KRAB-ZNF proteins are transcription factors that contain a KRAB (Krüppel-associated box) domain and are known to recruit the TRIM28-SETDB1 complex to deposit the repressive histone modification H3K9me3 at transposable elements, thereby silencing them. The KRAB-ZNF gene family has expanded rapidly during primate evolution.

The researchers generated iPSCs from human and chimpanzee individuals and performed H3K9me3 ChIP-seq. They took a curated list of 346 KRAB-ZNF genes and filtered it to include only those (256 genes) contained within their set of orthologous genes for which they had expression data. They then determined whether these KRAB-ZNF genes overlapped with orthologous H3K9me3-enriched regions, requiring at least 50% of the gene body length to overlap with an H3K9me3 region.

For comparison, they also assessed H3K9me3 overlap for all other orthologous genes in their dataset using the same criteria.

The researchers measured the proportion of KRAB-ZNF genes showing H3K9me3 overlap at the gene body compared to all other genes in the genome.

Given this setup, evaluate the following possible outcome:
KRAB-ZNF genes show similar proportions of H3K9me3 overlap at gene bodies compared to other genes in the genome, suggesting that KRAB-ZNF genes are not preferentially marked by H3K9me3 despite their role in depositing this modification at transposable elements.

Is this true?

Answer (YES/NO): NO